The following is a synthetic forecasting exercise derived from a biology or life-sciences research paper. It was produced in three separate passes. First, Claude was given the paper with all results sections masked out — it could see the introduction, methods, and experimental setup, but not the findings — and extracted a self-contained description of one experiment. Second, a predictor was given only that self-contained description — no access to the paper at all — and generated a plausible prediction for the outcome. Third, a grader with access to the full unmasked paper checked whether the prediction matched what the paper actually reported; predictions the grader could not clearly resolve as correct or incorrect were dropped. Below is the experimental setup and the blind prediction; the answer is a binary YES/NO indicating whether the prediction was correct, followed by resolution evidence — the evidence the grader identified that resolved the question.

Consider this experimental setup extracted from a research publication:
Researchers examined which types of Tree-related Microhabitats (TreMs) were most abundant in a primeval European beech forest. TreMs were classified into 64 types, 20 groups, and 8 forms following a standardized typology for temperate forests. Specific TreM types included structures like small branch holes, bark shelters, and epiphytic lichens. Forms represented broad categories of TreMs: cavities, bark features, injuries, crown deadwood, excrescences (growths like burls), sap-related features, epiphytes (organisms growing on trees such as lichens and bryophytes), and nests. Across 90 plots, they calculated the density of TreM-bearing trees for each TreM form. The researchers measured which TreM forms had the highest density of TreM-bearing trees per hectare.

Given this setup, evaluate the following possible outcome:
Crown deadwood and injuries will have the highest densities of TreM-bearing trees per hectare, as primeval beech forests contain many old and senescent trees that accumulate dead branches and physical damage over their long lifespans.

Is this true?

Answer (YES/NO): NO